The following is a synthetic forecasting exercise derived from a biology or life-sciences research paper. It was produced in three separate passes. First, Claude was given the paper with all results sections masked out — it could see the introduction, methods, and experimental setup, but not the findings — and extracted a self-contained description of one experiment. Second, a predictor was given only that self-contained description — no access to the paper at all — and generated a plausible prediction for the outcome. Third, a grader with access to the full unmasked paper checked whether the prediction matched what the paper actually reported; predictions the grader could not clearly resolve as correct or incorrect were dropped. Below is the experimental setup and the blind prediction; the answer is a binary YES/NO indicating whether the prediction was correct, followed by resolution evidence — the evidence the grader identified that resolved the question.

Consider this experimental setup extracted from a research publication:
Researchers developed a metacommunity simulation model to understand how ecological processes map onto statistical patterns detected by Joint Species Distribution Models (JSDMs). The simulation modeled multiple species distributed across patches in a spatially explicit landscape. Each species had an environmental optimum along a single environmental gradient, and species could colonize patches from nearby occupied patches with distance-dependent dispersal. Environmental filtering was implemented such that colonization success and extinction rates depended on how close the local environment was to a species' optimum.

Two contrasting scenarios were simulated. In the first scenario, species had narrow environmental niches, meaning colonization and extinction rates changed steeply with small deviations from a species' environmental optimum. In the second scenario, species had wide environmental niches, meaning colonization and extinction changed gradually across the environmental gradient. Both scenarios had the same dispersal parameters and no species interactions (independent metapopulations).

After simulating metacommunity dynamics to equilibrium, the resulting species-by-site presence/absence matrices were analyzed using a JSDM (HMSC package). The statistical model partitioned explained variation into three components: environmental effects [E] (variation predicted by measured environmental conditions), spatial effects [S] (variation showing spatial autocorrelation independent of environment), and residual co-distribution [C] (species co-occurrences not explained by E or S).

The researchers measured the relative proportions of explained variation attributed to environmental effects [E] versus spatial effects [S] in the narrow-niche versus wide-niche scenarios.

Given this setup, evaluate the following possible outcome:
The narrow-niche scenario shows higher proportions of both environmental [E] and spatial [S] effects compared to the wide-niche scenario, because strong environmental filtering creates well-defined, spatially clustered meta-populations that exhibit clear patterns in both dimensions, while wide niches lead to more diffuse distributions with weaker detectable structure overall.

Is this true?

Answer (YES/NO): NO